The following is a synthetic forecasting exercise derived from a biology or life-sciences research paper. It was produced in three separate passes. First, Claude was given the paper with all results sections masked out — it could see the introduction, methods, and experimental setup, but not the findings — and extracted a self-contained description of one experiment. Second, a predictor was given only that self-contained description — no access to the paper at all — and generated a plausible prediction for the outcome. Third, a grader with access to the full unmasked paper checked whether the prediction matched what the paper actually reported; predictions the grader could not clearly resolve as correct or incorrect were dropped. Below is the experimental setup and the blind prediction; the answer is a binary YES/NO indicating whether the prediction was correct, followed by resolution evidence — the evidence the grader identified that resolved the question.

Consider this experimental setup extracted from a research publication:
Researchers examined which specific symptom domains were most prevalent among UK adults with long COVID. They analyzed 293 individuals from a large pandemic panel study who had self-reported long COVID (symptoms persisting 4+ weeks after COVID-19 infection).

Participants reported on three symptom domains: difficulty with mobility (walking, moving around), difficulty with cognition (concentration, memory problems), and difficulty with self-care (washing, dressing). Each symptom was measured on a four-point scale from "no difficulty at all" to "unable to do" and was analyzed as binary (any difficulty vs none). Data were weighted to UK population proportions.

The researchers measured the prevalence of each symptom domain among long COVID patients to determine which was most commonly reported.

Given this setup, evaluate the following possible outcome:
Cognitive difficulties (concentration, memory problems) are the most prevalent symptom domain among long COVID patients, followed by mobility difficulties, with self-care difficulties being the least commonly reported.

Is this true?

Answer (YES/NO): YES